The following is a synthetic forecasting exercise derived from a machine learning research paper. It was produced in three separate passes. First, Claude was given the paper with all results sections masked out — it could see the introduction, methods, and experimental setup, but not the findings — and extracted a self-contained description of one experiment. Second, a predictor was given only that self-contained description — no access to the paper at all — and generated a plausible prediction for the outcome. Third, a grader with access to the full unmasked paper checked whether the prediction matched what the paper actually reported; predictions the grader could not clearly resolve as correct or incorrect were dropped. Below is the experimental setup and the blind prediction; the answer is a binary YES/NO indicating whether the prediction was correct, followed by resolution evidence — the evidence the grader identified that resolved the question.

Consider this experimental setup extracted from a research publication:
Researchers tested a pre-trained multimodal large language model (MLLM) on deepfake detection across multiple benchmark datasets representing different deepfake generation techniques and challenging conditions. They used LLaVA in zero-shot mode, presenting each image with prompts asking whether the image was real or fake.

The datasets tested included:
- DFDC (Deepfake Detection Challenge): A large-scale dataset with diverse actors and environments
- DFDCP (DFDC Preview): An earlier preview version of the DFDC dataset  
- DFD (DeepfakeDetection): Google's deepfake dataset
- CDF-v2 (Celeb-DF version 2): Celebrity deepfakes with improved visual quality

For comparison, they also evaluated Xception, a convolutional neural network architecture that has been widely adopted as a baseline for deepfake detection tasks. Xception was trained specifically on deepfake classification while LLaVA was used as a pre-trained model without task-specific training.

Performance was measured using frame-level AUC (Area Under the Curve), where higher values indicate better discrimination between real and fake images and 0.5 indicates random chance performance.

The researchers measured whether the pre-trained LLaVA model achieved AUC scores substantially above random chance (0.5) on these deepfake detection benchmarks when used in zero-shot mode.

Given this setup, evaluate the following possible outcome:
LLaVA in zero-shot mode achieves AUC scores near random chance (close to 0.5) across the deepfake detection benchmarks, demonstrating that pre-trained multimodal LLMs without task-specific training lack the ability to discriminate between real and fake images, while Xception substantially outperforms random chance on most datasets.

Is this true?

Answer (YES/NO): NO